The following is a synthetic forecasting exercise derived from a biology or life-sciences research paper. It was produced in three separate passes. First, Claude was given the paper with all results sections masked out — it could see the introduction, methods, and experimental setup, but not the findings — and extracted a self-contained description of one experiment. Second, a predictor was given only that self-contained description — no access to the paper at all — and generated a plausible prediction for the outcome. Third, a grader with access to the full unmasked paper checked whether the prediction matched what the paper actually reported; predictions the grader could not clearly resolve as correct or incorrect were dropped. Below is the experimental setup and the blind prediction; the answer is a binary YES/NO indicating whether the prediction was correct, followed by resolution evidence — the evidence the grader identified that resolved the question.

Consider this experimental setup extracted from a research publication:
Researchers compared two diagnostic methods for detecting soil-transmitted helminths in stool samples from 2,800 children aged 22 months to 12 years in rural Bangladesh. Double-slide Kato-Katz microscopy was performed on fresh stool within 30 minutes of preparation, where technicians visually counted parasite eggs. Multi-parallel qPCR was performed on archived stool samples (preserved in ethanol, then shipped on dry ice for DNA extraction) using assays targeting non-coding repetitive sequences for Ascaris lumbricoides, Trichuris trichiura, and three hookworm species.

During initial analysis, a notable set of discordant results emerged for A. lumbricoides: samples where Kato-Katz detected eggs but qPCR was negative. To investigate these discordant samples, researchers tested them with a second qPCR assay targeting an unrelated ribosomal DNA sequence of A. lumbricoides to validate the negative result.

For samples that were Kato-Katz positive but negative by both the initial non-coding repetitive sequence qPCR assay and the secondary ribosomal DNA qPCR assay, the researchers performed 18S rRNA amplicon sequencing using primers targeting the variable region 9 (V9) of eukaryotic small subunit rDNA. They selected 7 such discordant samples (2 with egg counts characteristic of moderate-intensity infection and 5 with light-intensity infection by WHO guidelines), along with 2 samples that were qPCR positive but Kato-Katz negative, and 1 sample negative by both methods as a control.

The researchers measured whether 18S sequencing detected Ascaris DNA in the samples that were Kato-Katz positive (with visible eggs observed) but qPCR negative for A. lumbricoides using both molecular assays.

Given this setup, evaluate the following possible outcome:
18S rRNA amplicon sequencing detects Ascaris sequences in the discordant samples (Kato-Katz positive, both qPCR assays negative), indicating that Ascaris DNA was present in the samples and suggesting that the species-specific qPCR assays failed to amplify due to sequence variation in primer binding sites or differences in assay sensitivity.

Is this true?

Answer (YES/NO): NO